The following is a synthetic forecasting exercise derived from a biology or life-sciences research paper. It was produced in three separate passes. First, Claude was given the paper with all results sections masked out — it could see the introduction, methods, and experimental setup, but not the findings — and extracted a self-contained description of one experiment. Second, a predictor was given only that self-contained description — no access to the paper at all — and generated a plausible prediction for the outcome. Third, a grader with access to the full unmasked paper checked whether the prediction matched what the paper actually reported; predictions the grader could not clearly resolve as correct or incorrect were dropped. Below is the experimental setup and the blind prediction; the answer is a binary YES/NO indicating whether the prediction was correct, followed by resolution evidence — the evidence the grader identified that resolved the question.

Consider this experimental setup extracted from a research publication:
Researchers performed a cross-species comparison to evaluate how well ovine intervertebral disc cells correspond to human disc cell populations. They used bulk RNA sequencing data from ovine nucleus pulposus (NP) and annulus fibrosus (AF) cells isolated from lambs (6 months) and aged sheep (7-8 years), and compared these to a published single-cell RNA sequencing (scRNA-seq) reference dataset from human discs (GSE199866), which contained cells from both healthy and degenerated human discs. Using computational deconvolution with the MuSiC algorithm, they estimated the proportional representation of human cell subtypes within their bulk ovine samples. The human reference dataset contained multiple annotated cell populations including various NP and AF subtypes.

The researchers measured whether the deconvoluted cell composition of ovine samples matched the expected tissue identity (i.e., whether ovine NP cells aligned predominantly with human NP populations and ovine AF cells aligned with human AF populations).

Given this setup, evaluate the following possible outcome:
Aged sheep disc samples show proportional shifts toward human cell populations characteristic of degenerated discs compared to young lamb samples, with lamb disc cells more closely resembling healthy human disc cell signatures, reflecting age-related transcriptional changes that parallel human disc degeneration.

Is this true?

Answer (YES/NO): NO